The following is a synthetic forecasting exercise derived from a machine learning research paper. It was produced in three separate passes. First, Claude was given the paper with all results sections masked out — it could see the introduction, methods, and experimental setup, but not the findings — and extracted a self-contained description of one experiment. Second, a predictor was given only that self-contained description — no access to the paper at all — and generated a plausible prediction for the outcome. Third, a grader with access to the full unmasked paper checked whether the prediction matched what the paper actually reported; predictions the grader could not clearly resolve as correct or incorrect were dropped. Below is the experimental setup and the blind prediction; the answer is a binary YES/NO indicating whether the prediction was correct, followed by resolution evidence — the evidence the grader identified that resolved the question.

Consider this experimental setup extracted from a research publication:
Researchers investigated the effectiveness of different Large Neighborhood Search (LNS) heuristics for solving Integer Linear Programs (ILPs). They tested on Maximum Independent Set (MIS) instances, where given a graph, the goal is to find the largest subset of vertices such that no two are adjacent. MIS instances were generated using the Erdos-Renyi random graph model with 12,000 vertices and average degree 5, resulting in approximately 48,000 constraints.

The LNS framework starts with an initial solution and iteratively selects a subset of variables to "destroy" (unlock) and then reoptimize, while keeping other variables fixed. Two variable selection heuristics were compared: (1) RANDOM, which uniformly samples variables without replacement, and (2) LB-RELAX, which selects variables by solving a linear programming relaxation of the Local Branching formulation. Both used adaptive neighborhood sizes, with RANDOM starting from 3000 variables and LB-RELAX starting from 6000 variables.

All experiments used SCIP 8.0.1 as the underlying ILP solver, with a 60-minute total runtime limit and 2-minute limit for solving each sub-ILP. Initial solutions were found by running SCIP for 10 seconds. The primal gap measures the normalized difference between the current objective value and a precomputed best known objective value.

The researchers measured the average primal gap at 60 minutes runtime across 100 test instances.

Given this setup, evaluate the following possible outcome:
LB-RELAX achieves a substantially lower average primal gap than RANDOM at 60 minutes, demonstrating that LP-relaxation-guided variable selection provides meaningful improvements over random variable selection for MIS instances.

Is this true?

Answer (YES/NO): NO